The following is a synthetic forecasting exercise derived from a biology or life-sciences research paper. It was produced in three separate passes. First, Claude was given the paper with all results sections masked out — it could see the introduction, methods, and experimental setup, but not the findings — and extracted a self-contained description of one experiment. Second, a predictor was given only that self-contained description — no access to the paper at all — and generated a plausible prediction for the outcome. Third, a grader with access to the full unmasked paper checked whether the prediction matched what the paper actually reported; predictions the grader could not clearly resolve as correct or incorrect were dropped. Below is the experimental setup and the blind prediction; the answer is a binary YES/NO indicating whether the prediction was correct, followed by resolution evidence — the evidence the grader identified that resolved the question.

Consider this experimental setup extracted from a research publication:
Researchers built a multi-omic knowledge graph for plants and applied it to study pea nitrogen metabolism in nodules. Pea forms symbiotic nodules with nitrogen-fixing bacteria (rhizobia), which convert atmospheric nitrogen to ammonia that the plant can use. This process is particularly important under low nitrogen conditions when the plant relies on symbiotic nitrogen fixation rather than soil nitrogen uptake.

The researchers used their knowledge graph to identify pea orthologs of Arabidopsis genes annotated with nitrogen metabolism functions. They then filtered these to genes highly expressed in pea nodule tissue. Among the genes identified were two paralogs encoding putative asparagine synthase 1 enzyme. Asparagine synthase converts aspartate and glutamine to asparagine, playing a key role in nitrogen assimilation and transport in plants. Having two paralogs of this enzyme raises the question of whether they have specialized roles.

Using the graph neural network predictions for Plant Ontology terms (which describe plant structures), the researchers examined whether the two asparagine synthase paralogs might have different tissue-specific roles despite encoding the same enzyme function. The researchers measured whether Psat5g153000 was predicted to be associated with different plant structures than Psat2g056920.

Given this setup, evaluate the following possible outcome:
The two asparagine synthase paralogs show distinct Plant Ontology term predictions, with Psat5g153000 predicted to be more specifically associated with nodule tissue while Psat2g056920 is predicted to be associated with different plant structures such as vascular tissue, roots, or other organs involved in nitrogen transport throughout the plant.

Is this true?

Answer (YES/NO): NO